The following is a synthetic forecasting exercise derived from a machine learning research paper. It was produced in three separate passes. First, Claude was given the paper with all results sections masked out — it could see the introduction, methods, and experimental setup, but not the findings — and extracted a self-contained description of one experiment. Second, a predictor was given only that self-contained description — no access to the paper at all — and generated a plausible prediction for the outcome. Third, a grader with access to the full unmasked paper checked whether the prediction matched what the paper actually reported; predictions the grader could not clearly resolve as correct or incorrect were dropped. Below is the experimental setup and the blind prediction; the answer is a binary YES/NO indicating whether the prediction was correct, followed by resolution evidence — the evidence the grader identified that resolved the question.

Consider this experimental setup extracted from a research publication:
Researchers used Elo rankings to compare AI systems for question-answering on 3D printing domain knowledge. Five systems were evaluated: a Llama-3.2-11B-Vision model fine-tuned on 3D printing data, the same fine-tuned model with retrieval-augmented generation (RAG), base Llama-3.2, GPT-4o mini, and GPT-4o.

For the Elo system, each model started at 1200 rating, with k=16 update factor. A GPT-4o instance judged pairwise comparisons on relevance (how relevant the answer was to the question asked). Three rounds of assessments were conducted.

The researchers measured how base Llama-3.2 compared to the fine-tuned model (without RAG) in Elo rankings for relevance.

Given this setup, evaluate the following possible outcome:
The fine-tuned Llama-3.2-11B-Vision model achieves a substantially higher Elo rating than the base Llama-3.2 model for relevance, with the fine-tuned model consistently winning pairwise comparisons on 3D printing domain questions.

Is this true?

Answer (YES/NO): NO